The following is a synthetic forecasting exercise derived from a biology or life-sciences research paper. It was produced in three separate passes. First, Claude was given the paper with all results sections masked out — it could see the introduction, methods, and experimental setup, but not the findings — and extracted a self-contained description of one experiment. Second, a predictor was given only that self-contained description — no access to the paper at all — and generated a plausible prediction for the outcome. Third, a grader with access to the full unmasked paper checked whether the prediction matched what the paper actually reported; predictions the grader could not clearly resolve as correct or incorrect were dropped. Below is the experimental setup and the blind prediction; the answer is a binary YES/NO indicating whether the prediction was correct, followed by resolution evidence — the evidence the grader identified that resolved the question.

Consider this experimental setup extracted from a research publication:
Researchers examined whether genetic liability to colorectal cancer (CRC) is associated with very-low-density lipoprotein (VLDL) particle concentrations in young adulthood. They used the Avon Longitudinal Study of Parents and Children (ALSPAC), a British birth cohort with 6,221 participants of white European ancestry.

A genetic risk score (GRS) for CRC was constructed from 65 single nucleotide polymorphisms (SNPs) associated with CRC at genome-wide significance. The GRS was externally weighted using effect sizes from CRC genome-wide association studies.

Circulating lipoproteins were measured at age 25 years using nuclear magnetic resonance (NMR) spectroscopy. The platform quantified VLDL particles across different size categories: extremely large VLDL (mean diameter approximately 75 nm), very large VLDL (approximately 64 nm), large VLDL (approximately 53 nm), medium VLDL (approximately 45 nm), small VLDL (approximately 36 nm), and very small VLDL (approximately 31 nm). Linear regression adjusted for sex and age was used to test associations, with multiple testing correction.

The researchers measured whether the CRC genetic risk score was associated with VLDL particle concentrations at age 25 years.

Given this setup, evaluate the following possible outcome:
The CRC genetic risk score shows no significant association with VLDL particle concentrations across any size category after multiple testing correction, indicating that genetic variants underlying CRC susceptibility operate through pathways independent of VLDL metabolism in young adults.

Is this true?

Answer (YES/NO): YES